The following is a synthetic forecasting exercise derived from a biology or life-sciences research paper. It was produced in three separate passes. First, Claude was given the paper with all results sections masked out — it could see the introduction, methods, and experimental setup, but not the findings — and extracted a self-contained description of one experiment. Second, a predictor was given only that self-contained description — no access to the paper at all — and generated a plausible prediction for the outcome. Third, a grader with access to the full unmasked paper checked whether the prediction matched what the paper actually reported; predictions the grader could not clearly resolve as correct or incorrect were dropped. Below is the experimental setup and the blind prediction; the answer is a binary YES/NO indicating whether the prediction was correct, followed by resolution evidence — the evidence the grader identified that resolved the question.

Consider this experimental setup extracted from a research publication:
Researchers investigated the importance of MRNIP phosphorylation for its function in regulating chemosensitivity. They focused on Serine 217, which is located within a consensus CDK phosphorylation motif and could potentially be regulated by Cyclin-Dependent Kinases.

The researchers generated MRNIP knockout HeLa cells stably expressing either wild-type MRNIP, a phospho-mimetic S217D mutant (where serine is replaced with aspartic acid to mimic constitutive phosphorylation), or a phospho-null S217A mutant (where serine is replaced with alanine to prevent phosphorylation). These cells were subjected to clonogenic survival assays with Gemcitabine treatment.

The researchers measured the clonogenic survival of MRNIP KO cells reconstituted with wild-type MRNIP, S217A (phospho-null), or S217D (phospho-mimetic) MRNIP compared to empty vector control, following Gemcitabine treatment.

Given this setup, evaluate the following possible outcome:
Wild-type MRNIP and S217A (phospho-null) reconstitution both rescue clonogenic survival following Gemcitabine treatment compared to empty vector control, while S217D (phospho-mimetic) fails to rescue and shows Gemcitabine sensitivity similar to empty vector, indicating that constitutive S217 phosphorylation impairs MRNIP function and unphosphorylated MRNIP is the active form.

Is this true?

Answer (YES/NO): NO